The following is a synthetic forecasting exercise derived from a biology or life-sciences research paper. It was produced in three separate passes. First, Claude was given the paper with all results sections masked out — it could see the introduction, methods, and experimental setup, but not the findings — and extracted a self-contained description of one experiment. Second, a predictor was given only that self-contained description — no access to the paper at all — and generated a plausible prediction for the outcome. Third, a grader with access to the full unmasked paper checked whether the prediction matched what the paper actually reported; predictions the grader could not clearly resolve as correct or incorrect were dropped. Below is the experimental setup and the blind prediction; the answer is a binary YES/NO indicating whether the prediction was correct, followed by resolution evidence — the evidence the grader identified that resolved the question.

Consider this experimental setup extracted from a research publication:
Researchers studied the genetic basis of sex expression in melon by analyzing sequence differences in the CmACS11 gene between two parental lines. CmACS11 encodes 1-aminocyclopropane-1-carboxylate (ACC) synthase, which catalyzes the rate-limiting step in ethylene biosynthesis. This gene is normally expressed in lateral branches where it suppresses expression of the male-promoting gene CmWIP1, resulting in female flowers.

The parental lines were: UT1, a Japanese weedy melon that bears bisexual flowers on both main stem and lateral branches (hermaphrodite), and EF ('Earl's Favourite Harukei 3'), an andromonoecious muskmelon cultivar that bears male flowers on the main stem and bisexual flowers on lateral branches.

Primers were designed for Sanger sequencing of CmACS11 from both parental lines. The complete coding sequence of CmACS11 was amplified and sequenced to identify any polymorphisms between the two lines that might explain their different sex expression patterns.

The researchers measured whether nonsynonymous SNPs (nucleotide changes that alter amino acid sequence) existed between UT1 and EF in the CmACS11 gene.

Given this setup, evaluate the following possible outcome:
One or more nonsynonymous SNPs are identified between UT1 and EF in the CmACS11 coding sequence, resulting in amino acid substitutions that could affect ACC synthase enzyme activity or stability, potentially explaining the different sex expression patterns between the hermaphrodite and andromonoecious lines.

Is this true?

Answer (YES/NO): YES